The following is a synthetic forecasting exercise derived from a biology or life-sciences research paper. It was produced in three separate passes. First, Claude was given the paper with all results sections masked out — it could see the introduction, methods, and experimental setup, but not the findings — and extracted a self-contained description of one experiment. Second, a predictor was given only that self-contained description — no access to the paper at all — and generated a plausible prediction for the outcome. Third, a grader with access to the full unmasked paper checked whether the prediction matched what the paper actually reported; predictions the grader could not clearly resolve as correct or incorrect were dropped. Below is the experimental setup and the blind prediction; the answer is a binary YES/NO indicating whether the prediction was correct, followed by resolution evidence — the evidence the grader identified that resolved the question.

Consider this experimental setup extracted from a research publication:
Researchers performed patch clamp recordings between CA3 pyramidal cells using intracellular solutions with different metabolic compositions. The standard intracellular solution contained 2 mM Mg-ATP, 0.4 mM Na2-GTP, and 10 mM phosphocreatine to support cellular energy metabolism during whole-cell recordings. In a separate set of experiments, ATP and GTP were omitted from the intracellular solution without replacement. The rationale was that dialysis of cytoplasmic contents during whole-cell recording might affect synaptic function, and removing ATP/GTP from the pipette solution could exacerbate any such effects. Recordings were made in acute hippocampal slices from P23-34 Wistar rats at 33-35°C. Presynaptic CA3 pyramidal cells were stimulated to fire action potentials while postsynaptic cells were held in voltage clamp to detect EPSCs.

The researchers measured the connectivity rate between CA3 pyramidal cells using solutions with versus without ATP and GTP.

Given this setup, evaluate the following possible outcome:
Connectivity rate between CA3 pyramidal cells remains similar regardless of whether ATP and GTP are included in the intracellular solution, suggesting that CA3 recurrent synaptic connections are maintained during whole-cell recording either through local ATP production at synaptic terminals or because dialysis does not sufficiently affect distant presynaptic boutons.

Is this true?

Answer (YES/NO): NO